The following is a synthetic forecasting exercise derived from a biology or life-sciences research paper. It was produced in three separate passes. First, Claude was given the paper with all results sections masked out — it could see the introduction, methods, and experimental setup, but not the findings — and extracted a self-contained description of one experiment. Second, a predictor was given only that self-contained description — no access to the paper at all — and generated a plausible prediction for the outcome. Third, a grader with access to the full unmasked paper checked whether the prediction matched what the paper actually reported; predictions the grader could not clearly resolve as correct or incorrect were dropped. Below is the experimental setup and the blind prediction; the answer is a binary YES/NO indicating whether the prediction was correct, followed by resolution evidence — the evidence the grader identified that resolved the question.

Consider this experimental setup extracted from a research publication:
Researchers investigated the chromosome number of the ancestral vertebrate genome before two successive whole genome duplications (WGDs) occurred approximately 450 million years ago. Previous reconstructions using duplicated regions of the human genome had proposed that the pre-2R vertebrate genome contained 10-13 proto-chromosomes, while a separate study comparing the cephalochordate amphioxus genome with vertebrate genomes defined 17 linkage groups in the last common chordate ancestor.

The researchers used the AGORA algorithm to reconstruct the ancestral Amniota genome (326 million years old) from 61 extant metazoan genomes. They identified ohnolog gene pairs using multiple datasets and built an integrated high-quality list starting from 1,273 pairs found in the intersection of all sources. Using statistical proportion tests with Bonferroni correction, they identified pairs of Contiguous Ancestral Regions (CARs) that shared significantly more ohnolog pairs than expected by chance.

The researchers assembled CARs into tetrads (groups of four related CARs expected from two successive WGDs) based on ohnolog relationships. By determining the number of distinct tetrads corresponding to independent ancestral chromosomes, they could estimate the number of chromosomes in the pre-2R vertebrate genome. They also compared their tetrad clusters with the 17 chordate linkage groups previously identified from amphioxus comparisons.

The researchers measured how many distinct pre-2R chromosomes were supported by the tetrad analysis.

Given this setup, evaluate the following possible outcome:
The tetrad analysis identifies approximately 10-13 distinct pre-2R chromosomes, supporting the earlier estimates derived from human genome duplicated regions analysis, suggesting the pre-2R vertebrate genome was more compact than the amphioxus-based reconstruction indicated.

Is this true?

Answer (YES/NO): NO